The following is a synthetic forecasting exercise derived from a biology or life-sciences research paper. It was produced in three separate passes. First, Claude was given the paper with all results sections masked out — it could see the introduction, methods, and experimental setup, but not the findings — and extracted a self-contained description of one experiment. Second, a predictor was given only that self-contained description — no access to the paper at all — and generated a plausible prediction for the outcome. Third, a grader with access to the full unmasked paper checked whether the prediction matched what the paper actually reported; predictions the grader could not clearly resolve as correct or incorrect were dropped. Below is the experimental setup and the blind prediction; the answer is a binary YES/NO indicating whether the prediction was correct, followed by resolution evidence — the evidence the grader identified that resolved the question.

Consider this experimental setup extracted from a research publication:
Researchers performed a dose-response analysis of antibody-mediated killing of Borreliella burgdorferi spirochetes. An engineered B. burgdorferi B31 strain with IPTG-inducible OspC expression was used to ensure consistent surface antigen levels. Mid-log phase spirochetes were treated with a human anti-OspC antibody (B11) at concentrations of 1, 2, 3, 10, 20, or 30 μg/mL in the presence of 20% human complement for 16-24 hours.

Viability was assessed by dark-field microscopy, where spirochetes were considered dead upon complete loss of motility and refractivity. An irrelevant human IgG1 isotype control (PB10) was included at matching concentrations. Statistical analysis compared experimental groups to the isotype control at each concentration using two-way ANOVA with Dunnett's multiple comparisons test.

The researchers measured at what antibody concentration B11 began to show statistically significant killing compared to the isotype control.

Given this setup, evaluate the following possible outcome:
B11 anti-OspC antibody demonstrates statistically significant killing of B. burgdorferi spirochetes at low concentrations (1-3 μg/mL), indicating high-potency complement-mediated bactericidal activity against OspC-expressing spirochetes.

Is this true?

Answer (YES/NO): NO